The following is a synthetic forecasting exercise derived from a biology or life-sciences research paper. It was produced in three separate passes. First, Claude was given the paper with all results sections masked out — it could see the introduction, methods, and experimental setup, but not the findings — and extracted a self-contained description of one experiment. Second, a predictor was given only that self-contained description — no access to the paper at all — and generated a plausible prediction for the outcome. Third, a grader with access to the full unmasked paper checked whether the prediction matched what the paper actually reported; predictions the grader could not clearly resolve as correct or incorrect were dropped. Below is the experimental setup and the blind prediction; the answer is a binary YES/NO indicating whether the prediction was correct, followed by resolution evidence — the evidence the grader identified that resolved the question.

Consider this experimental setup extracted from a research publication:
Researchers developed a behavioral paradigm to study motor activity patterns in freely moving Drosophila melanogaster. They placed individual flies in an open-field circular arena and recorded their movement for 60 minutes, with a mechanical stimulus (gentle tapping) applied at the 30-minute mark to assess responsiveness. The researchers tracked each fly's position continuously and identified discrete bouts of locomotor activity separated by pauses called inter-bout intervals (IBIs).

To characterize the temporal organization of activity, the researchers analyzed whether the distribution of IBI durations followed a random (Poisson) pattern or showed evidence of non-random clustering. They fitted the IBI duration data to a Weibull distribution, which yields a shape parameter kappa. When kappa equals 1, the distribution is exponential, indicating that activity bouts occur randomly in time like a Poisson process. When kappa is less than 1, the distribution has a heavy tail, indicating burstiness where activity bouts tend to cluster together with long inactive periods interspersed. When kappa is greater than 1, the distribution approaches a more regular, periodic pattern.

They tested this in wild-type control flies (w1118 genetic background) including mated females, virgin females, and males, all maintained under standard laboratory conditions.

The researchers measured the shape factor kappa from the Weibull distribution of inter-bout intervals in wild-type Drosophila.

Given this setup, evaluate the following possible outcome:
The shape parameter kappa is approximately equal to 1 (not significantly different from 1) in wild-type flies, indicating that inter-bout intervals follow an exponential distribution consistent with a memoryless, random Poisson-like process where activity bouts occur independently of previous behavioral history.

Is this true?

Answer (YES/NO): NO